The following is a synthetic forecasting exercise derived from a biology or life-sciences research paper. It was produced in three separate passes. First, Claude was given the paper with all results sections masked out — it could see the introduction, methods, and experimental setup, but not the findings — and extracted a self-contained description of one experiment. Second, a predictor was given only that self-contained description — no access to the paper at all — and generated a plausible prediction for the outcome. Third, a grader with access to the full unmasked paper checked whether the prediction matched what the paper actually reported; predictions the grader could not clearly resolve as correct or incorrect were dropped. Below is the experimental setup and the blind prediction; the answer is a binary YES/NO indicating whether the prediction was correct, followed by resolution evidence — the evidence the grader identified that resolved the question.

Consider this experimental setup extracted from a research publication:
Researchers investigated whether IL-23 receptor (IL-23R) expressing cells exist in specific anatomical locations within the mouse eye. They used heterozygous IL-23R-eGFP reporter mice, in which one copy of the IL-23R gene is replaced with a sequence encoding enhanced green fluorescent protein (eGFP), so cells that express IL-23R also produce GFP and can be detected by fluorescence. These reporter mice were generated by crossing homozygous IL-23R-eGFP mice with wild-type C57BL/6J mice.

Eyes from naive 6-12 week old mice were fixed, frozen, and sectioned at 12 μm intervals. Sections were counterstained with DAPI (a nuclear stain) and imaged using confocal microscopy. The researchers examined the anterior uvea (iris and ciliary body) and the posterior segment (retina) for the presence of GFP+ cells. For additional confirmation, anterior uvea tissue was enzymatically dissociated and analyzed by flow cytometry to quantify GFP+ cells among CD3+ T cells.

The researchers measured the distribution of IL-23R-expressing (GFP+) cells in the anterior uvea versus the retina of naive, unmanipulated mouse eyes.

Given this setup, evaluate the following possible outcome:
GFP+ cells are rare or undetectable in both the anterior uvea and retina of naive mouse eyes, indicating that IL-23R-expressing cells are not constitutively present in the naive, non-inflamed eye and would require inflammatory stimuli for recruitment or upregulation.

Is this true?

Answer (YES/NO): NO